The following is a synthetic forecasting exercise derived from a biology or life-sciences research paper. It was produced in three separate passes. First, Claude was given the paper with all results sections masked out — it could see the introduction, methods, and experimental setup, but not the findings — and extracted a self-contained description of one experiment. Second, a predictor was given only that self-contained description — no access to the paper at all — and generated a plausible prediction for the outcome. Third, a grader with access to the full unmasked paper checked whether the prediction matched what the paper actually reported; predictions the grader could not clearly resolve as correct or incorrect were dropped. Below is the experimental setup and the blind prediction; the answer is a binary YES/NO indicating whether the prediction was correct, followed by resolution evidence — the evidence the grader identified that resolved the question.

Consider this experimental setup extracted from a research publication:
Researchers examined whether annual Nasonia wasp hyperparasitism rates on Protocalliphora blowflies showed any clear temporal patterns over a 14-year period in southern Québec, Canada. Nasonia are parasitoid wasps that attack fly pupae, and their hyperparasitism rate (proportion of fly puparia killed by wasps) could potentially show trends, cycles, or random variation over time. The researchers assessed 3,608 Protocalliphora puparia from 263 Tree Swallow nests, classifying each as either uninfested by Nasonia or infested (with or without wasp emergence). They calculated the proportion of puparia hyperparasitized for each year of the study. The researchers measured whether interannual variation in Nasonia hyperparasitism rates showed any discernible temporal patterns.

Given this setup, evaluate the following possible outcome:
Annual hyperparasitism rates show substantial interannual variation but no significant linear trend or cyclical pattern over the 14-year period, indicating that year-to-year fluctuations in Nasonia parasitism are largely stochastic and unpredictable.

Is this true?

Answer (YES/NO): YES